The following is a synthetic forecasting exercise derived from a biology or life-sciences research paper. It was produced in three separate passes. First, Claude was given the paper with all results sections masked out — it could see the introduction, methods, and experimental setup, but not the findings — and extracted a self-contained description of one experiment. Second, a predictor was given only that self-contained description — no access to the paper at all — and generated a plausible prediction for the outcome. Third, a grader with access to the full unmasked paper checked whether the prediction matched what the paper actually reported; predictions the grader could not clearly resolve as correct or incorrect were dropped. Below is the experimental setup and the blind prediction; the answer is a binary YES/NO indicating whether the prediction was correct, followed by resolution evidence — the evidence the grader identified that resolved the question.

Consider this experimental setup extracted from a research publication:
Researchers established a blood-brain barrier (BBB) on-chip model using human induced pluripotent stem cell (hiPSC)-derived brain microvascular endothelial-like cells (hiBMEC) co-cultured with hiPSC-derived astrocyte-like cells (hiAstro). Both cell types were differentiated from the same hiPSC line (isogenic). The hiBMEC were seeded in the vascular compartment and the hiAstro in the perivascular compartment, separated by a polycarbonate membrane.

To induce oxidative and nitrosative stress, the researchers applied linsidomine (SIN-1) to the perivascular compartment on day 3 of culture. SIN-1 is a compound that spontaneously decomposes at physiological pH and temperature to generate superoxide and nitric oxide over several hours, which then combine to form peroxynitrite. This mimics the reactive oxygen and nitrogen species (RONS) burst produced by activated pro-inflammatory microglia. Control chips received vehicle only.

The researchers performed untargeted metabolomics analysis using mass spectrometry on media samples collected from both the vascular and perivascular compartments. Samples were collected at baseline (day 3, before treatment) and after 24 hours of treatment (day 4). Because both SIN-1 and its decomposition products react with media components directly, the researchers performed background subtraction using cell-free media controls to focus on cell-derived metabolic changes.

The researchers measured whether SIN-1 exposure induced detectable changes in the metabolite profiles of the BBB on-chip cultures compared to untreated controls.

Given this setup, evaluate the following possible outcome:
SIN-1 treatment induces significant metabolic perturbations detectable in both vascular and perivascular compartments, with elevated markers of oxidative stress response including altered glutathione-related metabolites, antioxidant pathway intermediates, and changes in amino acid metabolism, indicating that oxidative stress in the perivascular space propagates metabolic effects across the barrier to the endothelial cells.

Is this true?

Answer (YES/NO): NO